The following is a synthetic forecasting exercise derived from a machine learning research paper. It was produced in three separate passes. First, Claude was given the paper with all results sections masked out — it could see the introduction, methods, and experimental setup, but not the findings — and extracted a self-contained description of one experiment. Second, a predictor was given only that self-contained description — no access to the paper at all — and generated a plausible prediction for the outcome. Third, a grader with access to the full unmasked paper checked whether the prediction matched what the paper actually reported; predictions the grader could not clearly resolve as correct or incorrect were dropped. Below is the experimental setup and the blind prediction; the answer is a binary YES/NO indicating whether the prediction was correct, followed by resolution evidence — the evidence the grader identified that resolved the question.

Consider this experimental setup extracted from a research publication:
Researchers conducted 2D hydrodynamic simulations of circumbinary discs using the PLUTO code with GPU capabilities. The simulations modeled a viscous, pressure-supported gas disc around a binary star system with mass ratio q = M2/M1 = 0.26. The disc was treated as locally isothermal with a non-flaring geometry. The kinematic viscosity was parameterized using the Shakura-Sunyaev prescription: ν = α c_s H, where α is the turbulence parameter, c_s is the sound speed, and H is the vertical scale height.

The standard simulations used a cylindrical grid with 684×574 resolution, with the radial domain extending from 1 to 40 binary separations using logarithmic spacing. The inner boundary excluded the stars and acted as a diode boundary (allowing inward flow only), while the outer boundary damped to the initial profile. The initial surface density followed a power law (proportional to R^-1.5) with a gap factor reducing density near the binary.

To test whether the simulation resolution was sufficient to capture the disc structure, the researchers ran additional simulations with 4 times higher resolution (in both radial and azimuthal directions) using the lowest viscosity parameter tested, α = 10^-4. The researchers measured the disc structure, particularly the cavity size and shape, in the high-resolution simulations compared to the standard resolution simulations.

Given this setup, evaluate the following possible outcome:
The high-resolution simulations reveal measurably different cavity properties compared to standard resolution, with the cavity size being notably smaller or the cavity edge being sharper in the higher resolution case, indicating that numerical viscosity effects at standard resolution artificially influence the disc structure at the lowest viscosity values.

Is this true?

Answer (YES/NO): NO